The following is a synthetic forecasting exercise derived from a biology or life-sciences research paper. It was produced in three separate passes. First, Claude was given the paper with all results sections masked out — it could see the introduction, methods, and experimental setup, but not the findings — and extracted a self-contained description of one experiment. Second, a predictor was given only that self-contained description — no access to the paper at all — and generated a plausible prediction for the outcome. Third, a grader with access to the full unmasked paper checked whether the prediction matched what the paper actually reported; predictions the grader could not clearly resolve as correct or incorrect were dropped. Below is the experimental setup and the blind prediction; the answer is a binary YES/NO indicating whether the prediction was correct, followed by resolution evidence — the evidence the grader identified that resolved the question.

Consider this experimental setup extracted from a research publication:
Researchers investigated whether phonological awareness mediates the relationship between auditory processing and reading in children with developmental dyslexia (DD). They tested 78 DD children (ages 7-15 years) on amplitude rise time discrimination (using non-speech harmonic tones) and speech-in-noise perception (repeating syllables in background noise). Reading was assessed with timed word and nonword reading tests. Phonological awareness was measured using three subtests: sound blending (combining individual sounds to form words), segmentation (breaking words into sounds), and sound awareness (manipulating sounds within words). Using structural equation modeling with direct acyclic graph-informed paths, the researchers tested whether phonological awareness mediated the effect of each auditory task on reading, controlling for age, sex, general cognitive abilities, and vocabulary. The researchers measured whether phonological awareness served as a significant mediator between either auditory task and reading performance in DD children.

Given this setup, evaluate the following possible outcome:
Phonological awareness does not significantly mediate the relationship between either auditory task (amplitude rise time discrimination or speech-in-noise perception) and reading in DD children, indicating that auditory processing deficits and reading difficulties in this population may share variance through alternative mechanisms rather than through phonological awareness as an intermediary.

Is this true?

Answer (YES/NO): NO